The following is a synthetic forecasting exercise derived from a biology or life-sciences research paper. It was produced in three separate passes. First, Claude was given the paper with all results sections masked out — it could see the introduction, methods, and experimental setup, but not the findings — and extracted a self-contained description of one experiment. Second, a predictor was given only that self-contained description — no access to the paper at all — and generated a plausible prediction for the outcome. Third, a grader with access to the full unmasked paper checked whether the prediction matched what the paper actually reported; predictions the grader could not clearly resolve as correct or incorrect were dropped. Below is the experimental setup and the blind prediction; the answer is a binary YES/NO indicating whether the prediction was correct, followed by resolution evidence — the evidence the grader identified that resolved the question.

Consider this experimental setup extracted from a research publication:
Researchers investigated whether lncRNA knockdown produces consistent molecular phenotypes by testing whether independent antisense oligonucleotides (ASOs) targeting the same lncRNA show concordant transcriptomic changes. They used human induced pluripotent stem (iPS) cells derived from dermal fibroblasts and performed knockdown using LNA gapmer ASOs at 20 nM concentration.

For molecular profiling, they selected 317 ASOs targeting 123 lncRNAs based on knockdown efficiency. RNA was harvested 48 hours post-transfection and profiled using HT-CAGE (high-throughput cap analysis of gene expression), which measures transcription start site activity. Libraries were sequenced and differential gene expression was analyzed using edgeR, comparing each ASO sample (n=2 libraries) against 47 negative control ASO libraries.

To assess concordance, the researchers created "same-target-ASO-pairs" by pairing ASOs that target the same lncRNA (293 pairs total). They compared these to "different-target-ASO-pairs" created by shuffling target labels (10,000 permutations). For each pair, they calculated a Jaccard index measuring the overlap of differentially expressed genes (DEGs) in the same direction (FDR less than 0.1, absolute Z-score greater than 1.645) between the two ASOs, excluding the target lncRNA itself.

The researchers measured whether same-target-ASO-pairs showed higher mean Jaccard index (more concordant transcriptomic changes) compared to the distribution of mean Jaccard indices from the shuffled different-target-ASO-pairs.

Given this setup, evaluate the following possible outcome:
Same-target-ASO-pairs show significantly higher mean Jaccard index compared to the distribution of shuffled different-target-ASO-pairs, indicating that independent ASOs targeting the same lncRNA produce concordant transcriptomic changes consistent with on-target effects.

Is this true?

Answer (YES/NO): YES